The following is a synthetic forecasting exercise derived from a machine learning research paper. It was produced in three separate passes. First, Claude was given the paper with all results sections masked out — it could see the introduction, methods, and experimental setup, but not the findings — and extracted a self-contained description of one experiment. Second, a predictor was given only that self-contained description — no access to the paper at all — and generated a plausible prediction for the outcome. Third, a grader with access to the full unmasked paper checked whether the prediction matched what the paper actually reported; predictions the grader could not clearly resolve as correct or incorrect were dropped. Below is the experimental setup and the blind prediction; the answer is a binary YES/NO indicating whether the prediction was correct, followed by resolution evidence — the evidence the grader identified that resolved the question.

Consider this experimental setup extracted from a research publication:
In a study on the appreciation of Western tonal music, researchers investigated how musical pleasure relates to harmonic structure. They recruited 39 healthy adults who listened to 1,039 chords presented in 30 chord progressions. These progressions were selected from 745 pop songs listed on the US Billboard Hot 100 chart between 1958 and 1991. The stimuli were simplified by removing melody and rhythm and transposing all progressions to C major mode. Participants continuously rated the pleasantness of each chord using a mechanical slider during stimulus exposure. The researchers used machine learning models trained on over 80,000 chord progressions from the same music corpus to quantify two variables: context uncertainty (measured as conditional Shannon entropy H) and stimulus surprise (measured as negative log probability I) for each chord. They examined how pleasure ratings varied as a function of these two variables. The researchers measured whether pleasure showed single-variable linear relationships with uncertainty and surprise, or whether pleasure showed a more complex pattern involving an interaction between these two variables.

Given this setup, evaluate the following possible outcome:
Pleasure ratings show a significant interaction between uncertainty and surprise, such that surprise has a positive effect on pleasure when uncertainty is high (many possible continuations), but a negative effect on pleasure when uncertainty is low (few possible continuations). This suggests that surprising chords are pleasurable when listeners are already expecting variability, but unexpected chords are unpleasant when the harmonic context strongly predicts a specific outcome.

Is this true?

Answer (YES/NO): NO